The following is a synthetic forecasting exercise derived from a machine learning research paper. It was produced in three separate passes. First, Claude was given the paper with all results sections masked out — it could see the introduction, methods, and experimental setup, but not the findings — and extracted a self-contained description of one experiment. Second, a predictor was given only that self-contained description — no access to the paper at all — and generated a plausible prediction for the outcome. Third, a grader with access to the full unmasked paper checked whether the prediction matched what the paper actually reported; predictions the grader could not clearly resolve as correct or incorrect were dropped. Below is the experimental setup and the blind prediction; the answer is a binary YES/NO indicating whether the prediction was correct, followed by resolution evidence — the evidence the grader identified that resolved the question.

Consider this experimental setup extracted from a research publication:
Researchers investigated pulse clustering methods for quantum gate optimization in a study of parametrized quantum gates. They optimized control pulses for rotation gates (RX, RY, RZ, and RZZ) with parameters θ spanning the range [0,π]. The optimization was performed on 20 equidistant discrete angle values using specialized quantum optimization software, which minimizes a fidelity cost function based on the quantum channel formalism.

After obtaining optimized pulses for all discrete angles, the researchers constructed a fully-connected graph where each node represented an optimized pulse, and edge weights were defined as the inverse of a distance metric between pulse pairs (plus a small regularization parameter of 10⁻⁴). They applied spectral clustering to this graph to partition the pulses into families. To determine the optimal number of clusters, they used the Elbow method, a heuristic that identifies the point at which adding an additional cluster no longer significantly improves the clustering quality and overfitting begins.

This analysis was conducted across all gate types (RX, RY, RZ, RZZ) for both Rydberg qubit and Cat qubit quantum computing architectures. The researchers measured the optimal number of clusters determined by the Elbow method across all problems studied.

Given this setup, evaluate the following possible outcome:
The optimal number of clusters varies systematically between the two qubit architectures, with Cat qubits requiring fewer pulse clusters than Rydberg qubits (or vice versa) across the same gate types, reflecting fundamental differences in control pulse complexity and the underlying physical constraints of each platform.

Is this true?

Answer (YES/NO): NO